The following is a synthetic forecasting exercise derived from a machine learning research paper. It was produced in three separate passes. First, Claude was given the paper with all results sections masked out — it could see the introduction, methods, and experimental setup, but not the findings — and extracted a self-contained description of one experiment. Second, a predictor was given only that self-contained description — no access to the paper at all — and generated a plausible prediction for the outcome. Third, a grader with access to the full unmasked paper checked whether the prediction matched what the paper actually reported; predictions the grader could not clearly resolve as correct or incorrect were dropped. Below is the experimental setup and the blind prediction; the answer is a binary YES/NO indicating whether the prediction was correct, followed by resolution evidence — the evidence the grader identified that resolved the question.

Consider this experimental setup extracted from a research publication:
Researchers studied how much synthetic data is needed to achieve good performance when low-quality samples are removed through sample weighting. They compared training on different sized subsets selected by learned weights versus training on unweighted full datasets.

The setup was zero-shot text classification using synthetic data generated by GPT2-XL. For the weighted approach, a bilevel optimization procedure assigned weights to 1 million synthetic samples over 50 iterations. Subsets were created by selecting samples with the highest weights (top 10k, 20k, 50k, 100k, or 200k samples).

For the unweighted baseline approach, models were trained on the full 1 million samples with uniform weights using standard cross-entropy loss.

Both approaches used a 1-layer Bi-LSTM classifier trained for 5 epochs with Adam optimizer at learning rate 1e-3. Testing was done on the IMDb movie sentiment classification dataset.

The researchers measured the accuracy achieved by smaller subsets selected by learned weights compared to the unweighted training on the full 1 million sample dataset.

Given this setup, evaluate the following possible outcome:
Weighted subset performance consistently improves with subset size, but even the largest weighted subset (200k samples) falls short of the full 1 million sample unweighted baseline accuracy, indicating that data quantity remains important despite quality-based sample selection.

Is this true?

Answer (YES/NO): NO